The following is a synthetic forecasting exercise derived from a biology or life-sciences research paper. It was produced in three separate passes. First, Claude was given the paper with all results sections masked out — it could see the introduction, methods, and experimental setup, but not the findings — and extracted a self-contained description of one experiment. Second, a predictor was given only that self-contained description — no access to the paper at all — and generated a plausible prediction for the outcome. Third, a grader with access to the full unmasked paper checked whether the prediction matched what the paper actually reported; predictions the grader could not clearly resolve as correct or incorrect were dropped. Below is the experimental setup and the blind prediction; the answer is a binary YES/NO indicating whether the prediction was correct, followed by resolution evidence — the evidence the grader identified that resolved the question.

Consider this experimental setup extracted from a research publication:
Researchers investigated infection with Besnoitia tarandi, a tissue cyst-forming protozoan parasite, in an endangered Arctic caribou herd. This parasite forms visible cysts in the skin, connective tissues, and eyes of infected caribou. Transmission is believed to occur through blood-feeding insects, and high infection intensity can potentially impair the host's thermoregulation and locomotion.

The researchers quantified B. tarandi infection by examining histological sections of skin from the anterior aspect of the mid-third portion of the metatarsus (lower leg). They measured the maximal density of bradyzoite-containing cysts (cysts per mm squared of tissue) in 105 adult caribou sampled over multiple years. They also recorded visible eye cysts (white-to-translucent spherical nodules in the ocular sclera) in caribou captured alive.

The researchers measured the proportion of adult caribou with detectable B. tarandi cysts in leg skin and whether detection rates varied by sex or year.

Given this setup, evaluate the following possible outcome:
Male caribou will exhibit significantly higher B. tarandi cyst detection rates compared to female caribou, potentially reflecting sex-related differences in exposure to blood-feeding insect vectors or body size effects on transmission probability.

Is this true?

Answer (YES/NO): NO